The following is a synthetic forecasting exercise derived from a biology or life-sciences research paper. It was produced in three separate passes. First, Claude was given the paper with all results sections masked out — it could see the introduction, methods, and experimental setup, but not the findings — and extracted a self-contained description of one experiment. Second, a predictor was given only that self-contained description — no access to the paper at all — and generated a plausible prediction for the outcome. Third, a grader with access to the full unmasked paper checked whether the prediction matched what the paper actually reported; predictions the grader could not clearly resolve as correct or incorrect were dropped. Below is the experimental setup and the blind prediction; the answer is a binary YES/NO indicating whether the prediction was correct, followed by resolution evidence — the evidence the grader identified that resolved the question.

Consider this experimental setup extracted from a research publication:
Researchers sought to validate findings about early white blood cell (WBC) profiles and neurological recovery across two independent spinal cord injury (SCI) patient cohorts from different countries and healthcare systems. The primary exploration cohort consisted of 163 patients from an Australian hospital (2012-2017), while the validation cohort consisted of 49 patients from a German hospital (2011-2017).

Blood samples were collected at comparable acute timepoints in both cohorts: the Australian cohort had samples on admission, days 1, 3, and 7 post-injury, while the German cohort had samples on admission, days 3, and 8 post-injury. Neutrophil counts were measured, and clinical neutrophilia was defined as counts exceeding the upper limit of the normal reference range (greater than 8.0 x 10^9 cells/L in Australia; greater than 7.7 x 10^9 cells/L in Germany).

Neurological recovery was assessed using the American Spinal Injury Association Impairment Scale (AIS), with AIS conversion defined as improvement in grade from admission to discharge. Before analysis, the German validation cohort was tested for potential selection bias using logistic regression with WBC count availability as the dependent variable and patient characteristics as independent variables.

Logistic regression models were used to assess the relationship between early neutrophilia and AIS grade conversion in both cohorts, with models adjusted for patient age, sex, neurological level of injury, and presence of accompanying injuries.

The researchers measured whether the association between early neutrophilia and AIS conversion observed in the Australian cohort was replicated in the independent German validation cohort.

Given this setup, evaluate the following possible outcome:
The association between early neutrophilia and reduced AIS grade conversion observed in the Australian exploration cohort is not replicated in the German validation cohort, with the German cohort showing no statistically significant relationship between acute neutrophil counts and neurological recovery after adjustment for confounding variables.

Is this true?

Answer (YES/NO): NO